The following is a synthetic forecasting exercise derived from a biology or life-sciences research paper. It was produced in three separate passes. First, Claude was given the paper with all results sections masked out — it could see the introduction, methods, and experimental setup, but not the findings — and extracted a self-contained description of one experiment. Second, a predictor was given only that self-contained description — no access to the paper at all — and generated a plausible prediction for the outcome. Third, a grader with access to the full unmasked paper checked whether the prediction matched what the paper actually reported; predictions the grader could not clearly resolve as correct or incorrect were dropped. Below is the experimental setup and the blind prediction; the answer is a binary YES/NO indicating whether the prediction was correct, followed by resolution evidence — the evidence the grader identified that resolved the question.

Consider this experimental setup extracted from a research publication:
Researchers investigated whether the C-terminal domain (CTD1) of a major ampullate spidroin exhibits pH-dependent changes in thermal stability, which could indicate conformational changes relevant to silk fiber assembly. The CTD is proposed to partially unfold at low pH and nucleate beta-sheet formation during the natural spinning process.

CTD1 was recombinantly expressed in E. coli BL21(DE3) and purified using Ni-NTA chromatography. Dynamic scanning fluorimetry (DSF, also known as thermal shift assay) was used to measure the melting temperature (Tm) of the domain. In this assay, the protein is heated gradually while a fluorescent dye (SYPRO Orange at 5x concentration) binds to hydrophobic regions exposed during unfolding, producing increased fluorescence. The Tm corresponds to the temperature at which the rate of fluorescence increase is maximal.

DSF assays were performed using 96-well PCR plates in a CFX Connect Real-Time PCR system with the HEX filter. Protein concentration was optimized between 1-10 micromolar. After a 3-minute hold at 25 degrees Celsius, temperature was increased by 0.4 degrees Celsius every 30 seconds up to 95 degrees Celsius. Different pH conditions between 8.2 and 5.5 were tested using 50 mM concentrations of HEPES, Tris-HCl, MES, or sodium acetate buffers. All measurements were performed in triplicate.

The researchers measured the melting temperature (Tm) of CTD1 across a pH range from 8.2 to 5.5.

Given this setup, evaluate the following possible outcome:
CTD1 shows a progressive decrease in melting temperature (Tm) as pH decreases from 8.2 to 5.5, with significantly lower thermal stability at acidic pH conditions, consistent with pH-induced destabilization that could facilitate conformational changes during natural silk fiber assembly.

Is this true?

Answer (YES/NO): YES